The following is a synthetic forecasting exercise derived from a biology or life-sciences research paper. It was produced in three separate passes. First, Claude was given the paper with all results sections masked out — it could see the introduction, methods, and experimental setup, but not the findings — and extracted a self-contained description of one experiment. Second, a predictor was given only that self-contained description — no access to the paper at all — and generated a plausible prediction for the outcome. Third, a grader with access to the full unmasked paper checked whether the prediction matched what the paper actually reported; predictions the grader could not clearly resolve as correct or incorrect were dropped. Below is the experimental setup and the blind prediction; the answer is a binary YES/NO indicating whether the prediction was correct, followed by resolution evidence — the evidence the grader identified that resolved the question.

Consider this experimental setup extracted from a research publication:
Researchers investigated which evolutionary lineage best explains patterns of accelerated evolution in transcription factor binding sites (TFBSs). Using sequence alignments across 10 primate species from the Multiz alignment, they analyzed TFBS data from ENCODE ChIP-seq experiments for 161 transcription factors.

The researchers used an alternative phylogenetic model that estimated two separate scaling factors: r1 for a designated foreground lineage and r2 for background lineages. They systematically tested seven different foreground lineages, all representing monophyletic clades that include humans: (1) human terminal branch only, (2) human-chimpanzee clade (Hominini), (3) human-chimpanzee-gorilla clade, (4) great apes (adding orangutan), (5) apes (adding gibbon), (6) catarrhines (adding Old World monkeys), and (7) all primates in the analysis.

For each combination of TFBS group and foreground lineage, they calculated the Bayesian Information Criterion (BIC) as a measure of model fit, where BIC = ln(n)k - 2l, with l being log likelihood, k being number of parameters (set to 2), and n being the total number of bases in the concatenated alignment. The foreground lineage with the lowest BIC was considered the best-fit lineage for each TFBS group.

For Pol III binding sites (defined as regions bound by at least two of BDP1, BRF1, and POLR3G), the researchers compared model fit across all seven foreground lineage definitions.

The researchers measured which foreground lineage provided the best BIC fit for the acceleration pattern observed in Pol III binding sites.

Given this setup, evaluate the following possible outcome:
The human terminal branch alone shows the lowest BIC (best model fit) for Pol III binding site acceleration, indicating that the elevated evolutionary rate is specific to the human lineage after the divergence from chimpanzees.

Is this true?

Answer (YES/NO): NO